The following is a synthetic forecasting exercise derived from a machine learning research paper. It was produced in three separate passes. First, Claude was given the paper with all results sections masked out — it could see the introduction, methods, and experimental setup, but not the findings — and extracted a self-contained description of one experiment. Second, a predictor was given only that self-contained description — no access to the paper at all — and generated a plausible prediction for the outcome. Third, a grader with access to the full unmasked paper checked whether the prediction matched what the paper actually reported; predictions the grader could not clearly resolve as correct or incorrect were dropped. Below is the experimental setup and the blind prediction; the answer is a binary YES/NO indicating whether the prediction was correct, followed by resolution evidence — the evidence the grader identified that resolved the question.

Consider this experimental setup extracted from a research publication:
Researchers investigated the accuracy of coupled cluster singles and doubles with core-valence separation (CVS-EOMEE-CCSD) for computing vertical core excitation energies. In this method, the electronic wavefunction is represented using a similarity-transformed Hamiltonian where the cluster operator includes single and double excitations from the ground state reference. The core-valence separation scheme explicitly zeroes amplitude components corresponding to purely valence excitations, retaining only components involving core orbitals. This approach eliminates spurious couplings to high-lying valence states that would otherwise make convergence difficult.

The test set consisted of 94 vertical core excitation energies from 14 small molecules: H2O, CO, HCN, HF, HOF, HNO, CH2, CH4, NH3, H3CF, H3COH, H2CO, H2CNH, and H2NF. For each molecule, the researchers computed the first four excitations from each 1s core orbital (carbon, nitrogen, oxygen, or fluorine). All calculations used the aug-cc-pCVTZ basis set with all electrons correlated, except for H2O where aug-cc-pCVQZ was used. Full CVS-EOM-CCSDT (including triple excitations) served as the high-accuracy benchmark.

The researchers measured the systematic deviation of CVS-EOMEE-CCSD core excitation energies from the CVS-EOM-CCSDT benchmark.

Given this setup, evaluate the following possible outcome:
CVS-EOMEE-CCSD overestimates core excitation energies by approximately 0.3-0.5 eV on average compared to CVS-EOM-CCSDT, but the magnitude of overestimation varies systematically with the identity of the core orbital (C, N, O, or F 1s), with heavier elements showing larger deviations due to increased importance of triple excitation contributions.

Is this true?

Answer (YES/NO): NO